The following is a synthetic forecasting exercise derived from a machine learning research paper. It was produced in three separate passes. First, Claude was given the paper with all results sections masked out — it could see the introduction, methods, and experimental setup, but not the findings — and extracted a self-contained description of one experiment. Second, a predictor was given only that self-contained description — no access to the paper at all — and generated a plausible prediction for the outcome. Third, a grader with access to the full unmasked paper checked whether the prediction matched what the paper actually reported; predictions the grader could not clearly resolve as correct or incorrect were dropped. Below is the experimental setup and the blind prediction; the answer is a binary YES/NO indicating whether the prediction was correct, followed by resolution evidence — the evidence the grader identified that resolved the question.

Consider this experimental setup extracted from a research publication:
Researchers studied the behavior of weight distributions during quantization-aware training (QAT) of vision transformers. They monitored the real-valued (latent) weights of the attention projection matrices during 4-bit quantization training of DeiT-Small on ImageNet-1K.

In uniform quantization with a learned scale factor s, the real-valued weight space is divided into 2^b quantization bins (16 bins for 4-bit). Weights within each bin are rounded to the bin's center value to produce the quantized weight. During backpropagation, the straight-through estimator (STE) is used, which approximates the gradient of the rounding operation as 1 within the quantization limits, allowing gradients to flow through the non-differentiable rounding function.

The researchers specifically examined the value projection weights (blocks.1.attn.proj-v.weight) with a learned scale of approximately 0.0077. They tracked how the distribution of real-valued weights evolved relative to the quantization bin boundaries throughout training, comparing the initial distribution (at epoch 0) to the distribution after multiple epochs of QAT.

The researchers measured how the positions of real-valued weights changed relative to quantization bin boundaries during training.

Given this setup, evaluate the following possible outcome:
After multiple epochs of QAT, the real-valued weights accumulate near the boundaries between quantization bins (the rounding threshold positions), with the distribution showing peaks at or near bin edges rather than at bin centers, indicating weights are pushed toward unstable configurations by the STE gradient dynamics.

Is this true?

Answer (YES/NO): YES